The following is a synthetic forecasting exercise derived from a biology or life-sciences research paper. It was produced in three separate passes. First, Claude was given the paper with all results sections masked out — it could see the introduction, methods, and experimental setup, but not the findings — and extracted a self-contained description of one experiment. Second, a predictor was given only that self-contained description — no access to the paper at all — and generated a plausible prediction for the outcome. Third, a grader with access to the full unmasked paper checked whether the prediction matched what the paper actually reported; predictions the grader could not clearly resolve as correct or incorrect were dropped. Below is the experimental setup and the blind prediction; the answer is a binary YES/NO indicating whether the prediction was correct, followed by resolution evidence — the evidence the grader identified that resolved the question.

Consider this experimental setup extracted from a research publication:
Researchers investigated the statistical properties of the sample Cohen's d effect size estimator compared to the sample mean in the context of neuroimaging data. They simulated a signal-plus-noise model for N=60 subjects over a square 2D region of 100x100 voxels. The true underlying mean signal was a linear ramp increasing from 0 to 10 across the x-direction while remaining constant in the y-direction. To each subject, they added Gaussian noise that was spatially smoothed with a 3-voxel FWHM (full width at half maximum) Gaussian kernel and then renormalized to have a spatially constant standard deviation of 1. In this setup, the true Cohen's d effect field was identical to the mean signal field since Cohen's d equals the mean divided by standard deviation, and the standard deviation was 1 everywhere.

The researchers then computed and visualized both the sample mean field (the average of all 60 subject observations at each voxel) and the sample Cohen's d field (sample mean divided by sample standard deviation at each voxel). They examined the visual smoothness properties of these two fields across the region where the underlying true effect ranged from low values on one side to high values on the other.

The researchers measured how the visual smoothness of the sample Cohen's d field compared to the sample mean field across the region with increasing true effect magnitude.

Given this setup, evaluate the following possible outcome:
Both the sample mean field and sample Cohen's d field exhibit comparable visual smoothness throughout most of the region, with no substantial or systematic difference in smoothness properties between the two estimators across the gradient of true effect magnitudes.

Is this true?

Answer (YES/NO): NO